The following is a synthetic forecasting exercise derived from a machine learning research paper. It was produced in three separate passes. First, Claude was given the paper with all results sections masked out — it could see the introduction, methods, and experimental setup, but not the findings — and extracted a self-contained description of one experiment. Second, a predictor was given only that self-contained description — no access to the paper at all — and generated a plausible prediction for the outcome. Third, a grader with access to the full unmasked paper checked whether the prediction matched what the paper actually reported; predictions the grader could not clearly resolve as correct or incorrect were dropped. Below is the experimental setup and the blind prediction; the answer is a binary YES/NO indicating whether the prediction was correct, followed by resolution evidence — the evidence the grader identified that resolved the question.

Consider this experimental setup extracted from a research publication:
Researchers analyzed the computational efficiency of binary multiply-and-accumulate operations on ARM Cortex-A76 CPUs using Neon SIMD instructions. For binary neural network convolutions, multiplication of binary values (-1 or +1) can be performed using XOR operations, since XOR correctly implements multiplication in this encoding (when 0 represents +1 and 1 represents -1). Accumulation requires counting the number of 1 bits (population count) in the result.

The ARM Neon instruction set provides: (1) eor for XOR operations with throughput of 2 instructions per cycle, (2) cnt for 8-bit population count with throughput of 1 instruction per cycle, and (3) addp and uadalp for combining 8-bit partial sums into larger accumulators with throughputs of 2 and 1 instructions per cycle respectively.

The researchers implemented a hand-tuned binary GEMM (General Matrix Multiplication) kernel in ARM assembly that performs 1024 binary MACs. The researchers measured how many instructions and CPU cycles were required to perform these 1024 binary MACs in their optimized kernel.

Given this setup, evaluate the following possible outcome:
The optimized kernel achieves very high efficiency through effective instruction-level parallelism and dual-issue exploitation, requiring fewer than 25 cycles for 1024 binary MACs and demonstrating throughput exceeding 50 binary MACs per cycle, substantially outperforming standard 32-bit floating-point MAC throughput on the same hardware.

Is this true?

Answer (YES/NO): YES